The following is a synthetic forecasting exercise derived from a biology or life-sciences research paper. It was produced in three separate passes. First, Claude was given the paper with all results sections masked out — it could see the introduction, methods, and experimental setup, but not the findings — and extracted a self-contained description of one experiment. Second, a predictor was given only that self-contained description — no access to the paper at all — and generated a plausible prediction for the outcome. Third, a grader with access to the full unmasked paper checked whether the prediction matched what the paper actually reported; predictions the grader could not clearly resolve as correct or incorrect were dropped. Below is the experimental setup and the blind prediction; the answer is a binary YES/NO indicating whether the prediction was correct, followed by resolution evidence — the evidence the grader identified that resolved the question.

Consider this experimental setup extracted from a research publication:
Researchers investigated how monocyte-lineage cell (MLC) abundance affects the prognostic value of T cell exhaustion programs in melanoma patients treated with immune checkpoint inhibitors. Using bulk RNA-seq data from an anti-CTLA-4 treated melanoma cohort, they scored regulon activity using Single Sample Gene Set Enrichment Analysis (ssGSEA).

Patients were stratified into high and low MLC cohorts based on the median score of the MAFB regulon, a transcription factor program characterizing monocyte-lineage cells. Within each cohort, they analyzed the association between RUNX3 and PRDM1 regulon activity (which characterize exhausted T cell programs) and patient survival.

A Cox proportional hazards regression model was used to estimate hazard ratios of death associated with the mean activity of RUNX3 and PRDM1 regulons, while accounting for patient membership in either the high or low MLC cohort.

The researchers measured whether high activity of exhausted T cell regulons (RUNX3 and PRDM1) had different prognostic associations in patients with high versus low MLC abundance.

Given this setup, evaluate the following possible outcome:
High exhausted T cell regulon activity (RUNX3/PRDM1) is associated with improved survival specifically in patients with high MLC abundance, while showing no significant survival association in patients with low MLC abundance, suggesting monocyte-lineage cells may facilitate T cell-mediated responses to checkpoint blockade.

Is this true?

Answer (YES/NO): NO